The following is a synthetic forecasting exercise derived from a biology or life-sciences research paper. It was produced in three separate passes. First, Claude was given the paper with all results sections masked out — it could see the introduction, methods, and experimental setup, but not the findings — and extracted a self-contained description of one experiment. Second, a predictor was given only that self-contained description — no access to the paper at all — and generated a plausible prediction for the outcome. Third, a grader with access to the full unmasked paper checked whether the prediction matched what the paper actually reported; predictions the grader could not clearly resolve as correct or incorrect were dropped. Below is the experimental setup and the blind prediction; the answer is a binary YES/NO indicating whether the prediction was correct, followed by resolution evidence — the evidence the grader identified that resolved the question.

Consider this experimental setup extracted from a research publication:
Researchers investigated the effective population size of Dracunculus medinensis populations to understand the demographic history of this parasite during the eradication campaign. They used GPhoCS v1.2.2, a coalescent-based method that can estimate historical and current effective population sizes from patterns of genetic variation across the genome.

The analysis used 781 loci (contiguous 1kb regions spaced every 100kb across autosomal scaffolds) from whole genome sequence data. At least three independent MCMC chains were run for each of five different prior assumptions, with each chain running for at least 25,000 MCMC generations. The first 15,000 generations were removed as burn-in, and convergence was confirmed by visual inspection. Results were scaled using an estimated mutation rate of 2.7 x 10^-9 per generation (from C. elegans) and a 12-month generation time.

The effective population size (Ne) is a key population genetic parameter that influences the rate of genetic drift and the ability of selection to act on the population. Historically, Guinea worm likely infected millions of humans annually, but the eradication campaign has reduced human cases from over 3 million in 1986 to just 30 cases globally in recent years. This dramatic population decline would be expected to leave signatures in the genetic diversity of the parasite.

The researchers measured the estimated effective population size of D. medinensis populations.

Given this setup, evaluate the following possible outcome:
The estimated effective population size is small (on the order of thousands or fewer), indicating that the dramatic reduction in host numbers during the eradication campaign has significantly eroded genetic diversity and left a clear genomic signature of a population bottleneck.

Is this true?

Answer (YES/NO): NO